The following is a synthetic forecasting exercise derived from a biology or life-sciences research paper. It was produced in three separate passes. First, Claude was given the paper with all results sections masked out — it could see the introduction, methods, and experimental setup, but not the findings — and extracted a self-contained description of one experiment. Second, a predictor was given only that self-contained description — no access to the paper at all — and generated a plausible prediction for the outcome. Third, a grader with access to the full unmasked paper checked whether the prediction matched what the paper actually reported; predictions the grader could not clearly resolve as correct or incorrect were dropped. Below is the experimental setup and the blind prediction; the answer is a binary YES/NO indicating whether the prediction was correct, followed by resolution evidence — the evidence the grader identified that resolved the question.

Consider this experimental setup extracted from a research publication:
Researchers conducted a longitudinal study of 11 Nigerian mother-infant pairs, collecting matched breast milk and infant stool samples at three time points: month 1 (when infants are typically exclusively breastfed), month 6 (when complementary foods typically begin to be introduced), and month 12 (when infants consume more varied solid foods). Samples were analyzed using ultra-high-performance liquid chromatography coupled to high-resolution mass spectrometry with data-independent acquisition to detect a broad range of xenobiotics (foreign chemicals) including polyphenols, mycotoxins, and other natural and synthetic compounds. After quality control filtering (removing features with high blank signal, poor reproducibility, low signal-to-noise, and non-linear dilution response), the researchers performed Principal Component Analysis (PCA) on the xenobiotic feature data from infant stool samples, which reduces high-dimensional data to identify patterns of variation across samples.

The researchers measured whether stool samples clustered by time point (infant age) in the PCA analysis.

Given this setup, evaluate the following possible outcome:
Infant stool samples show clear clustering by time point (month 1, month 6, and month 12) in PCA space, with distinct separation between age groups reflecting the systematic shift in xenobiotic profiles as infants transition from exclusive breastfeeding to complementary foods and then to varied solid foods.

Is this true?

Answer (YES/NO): NO